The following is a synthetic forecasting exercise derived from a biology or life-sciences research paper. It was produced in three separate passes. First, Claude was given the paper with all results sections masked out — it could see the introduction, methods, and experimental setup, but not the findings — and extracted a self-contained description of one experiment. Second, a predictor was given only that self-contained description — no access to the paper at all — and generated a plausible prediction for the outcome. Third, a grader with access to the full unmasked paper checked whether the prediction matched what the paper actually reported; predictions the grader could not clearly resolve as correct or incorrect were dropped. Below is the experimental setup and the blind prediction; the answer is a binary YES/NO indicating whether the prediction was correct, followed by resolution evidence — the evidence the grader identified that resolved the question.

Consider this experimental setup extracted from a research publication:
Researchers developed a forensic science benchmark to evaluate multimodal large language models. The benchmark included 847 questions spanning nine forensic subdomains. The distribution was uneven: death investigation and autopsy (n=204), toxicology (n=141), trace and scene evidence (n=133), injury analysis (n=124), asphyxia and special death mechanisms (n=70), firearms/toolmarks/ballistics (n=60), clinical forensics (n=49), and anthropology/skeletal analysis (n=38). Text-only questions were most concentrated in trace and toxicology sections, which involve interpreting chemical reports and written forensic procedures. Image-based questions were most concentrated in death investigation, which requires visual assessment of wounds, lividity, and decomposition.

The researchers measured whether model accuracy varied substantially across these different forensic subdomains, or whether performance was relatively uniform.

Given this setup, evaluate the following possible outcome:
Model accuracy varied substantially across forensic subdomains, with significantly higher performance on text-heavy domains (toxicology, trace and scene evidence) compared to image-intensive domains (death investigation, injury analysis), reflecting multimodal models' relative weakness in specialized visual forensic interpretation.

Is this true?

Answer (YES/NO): NO